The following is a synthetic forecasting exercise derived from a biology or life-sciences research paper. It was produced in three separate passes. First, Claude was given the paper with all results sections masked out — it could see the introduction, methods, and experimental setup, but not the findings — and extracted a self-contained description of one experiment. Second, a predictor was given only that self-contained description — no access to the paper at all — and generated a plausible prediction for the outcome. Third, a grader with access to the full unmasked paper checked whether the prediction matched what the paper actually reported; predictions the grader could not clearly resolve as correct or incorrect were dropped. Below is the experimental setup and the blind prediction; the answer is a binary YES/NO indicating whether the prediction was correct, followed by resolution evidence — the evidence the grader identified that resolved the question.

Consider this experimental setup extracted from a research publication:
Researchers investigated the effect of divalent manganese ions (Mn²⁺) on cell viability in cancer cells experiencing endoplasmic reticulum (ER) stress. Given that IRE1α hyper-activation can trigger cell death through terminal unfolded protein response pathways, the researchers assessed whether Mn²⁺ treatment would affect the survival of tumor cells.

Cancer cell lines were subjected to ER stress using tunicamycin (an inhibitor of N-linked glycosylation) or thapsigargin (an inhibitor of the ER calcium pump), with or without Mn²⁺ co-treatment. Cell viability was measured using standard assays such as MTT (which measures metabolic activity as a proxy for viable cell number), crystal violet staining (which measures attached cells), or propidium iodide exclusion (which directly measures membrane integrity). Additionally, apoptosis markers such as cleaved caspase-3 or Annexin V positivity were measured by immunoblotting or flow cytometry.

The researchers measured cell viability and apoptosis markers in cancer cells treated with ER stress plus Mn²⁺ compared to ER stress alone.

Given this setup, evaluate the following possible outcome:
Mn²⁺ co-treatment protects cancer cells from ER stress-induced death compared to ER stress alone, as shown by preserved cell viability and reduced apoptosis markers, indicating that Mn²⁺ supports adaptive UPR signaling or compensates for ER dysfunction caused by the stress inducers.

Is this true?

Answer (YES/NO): NO